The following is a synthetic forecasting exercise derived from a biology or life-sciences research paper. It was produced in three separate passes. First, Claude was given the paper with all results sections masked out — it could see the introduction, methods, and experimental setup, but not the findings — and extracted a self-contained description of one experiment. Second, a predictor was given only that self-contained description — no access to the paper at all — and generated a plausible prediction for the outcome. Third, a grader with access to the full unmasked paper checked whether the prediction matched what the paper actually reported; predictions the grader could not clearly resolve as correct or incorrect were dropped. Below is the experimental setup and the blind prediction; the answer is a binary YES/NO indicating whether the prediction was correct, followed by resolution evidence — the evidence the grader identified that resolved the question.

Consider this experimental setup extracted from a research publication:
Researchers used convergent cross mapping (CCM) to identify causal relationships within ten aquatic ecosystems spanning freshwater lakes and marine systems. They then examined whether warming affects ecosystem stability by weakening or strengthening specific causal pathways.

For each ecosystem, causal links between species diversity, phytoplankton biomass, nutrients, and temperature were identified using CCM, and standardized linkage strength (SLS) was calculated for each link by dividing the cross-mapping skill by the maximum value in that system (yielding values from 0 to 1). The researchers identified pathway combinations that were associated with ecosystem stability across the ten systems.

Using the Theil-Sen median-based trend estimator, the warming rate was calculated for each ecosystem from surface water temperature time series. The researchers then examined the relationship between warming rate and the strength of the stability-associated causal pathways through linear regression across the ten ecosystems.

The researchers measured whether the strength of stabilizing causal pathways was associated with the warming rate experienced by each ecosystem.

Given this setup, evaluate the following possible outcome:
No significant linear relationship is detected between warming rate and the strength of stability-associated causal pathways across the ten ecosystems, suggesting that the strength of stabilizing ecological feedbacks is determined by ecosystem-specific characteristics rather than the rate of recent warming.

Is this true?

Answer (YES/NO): NO